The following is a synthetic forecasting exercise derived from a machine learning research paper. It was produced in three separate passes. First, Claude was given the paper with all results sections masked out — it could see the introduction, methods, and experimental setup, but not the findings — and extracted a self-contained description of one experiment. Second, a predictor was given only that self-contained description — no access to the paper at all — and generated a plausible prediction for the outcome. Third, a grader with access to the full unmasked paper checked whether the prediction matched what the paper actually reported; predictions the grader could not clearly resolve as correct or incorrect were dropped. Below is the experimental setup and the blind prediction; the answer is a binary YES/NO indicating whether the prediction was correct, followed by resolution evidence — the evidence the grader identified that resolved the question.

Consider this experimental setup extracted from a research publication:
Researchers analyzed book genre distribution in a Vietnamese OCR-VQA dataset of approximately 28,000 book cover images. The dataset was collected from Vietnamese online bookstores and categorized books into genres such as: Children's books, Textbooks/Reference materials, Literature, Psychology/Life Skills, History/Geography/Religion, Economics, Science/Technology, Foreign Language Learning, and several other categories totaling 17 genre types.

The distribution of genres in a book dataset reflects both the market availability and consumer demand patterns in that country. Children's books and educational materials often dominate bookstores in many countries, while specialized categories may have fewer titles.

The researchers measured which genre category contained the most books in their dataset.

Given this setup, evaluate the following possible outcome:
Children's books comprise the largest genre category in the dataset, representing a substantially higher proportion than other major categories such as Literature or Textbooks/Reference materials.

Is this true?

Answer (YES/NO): YES